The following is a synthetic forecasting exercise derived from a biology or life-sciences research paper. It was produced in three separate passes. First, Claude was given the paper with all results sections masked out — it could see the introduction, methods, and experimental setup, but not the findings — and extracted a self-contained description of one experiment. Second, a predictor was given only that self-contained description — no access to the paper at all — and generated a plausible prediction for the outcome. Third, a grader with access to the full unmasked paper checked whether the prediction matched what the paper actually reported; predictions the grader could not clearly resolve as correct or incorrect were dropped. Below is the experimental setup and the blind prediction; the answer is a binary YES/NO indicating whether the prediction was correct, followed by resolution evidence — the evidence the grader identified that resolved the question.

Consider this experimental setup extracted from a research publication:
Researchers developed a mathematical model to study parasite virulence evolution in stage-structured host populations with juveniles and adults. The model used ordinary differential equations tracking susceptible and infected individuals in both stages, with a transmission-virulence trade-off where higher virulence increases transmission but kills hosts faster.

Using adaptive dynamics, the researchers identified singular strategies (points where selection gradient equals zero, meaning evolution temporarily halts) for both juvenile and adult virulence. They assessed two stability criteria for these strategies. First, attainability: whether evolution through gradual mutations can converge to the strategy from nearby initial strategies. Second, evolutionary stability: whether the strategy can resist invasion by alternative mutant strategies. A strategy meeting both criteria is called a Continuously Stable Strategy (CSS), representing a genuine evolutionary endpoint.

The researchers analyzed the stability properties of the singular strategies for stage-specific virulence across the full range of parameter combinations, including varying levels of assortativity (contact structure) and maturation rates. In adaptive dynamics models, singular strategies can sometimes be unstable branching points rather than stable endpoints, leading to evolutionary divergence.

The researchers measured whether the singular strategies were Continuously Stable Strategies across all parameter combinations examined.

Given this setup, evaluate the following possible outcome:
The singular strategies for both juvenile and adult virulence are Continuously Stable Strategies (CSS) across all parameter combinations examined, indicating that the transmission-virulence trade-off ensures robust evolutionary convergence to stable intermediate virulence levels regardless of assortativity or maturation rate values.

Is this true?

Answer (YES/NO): YES